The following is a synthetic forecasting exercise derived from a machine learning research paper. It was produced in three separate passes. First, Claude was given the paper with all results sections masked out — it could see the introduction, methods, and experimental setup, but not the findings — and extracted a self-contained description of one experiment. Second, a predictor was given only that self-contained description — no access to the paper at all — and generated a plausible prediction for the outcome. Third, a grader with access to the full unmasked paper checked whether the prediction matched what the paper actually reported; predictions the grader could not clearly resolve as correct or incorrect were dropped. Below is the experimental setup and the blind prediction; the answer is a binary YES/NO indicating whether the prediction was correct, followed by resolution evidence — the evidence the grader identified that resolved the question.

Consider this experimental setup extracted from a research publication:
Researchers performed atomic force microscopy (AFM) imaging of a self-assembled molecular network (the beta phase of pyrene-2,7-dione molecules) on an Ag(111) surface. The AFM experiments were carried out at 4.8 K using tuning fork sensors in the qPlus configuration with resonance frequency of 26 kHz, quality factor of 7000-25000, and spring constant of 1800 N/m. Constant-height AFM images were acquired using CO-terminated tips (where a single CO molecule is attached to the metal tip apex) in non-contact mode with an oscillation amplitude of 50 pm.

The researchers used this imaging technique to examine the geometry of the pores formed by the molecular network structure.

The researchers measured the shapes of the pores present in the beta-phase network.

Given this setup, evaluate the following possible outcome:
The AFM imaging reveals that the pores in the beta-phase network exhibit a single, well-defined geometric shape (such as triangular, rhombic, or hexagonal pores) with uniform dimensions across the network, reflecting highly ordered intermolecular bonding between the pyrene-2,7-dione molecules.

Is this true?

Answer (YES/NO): NO